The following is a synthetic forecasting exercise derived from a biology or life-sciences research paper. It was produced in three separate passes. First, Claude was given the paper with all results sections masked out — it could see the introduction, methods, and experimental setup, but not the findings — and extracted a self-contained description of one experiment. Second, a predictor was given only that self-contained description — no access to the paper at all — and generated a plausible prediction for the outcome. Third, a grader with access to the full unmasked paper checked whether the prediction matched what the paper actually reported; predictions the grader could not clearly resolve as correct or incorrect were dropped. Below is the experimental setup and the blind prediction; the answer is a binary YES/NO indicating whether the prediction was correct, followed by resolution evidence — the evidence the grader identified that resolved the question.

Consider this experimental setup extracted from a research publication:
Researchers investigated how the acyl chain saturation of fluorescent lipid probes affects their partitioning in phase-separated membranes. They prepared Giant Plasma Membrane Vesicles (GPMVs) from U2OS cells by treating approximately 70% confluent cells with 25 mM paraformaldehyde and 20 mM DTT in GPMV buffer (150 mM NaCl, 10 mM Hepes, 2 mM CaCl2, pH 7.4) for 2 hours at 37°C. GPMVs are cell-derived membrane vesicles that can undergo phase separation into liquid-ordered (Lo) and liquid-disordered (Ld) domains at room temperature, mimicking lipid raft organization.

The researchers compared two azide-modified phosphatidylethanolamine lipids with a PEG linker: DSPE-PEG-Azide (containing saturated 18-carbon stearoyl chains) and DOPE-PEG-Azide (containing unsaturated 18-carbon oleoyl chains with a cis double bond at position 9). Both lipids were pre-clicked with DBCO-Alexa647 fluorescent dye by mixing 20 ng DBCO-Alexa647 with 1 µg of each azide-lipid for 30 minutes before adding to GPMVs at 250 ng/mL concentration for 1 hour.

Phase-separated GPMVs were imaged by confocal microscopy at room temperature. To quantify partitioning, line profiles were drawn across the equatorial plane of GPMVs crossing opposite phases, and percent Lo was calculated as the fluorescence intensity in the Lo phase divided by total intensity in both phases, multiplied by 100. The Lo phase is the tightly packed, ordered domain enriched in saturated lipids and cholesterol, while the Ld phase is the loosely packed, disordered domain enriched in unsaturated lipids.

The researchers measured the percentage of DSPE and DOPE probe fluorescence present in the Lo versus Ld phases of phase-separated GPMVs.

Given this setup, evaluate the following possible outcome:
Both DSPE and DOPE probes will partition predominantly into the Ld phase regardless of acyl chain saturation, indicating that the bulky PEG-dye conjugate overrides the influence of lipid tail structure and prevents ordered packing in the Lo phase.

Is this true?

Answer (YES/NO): NO